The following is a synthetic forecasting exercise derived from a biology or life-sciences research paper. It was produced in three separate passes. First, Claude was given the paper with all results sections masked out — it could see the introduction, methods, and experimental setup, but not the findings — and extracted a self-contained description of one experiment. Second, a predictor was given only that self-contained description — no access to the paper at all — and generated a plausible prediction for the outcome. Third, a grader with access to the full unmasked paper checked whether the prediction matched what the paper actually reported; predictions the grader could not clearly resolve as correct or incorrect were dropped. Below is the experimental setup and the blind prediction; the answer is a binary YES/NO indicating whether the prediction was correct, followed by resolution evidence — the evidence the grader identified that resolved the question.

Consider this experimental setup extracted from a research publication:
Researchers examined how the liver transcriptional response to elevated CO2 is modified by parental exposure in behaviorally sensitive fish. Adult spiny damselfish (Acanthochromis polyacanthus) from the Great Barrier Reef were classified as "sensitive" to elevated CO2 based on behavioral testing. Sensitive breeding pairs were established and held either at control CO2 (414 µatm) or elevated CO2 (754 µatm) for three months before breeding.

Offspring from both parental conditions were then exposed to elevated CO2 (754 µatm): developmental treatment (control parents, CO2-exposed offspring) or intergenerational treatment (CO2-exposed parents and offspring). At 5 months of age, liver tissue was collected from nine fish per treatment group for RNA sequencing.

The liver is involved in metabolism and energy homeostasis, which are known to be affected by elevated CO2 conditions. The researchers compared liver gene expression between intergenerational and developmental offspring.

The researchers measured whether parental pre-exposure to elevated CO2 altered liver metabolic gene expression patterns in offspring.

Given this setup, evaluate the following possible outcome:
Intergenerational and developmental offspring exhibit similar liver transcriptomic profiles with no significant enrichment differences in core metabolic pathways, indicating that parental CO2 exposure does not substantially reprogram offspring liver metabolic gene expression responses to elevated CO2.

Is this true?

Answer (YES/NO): NO